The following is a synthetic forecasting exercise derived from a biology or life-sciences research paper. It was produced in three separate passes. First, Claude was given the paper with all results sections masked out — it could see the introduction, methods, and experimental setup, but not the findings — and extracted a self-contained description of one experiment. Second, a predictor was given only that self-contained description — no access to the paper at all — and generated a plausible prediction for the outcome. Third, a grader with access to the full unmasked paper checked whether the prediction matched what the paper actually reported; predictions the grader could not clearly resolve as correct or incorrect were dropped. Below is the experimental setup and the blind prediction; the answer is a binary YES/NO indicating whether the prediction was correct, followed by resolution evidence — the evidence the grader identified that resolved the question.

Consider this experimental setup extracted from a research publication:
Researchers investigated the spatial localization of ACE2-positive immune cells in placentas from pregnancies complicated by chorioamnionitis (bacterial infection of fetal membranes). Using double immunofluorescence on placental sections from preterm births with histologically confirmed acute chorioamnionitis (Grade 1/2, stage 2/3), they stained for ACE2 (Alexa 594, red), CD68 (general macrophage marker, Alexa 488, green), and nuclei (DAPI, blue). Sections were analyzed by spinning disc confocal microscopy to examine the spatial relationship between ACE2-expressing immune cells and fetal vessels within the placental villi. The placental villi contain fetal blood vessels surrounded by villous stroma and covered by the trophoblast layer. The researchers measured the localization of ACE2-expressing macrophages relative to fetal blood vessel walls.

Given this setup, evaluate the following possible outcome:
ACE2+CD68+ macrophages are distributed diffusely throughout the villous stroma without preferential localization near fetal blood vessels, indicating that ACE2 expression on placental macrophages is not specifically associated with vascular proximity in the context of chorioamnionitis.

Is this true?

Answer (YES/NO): NO